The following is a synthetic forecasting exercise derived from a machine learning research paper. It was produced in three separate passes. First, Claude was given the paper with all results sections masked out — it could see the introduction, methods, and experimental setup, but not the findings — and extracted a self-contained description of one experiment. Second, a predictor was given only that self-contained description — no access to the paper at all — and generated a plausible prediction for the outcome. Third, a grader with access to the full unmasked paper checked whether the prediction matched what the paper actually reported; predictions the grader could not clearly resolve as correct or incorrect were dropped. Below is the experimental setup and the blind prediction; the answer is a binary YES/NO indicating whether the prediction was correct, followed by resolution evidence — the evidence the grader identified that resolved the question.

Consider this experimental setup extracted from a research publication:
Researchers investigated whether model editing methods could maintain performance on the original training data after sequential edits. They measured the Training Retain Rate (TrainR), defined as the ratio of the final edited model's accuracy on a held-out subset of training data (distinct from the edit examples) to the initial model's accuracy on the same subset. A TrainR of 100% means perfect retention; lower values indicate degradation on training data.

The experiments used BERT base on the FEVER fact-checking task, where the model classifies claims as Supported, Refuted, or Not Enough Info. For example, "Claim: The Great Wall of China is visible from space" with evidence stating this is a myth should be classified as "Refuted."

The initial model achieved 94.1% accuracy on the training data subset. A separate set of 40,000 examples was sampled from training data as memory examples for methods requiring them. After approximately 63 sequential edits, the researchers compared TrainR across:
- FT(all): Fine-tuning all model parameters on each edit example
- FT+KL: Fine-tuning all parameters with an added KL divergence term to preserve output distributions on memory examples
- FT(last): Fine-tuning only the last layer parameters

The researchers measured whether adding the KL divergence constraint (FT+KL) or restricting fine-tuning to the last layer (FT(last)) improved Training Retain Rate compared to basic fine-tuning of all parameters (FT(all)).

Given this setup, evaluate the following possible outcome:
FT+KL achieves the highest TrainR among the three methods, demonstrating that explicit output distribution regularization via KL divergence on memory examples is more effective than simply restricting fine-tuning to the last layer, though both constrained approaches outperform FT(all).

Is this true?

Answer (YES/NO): NO